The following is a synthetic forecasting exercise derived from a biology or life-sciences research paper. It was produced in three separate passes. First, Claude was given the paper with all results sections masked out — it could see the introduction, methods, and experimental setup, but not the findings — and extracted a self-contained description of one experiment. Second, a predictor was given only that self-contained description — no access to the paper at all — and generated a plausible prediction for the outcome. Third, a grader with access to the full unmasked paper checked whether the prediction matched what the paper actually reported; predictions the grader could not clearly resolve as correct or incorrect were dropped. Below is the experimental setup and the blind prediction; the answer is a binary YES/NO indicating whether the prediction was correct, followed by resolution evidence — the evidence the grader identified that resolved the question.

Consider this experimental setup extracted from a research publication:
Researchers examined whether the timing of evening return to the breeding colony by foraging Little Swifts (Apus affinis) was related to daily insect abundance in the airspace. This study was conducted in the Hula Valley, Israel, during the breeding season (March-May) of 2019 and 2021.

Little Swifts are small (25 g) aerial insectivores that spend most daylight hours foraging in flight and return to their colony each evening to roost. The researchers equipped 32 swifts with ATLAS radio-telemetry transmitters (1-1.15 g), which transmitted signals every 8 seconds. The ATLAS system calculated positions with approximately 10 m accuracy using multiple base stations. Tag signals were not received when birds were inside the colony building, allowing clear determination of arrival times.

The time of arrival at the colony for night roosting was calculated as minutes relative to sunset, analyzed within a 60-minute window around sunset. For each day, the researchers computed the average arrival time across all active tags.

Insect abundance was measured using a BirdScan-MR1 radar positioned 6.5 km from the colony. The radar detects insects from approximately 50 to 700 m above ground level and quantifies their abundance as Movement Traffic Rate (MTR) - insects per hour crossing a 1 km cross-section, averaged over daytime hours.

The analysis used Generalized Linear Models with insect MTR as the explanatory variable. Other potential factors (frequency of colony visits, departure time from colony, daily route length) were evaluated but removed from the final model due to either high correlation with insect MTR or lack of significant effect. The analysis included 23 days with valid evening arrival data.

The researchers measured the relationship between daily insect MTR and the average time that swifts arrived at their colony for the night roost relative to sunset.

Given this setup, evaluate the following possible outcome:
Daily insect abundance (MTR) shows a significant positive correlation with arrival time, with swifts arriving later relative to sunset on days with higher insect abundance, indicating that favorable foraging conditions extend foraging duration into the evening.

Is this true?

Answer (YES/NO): NO